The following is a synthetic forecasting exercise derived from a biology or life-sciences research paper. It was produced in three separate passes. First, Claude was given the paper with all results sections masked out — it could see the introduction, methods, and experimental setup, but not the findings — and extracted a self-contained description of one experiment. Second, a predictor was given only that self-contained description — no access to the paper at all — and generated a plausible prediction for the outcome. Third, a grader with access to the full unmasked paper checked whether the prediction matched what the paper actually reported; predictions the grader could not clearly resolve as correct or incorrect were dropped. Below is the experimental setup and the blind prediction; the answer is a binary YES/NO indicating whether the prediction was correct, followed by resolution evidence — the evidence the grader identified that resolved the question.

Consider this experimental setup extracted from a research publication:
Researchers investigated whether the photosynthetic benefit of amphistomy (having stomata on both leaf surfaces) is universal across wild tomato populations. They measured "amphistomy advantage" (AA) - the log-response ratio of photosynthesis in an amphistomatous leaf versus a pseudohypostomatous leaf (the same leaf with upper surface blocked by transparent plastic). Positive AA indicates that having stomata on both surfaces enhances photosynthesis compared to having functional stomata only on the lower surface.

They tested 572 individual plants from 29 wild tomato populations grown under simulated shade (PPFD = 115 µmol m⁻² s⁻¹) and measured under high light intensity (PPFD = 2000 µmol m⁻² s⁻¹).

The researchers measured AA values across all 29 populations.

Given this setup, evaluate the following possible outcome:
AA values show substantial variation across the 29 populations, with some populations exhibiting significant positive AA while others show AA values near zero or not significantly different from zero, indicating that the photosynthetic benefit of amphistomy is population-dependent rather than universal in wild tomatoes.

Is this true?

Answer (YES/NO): NO